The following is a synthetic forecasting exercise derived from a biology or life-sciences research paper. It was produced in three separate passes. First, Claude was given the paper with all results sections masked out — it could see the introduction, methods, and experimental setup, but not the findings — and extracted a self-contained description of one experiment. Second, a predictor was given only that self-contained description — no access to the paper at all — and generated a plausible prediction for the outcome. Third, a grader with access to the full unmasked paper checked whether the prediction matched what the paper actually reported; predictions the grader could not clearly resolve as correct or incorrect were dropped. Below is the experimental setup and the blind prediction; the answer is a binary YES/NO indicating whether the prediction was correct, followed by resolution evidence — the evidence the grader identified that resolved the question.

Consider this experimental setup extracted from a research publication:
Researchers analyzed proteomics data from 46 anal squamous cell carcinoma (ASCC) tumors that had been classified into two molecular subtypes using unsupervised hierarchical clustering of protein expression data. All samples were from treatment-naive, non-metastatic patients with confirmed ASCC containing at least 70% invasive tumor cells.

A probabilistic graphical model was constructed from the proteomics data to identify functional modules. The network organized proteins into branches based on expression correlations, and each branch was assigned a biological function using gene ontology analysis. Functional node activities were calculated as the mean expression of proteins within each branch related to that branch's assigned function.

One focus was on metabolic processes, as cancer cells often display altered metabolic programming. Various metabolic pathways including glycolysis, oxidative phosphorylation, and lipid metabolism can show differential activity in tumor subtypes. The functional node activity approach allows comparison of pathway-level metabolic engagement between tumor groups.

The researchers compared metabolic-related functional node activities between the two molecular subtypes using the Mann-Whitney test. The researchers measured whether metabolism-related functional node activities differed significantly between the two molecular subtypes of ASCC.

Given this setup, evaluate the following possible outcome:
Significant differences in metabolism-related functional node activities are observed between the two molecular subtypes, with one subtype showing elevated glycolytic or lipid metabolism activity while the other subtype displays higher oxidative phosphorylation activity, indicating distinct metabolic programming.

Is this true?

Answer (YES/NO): NO